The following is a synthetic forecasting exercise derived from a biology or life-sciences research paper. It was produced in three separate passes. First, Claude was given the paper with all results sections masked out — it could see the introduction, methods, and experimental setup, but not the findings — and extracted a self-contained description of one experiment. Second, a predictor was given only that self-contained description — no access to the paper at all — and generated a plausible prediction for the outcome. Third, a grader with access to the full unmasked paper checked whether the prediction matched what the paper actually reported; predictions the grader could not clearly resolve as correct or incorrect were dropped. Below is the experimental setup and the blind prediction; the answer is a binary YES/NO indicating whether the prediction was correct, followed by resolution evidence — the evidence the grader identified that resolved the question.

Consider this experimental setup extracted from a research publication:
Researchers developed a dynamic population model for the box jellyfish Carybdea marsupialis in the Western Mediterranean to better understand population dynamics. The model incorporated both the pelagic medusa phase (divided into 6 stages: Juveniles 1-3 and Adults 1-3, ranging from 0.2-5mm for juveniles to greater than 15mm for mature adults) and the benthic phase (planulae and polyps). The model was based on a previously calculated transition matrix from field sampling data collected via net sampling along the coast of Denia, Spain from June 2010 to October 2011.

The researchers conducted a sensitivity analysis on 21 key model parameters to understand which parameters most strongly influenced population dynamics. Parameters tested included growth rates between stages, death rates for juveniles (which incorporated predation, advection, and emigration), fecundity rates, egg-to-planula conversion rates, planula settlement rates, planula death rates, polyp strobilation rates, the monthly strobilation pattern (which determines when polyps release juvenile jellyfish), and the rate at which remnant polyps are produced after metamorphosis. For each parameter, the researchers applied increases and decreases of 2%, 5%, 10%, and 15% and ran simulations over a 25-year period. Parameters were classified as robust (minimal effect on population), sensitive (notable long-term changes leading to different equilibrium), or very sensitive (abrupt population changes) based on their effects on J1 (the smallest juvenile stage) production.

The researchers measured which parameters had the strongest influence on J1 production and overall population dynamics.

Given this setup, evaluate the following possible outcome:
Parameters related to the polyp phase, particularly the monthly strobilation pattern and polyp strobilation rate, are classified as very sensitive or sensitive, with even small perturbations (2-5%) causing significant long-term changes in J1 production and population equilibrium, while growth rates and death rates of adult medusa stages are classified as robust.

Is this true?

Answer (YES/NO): NO